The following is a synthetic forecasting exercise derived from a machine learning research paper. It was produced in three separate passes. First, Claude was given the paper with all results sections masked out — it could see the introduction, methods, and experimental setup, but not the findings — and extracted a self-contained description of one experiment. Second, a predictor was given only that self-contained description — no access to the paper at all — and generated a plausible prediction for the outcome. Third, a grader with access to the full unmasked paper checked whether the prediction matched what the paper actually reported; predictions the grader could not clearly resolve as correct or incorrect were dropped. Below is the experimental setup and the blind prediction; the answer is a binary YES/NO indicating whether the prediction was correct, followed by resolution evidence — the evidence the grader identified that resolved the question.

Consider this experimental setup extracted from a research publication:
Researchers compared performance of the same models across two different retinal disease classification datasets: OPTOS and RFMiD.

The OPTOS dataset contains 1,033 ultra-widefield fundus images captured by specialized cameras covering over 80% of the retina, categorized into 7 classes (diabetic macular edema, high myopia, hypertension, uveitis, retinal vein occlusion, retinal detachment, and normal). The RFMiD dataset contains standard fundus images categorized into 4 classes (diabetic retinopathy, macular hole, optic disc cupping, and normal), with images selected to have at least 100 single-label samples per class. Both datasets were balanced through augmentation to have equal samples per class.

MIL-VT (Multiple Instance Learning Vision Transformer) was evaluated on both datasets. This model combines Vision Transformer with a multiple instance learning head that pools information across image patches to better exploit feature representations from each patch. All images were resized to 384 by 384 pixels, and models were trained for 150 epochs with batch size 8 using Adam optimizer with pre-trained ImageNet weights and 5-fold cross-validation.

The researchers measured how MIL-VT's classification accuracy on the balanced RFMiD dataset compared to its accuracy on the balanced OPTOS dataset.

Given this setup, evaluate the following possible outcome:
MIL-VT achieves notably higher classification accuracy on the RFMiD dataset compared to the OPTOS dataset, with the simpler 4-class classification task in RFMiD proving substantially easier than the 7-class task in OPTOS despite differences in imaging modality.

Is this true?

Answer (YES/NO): YES